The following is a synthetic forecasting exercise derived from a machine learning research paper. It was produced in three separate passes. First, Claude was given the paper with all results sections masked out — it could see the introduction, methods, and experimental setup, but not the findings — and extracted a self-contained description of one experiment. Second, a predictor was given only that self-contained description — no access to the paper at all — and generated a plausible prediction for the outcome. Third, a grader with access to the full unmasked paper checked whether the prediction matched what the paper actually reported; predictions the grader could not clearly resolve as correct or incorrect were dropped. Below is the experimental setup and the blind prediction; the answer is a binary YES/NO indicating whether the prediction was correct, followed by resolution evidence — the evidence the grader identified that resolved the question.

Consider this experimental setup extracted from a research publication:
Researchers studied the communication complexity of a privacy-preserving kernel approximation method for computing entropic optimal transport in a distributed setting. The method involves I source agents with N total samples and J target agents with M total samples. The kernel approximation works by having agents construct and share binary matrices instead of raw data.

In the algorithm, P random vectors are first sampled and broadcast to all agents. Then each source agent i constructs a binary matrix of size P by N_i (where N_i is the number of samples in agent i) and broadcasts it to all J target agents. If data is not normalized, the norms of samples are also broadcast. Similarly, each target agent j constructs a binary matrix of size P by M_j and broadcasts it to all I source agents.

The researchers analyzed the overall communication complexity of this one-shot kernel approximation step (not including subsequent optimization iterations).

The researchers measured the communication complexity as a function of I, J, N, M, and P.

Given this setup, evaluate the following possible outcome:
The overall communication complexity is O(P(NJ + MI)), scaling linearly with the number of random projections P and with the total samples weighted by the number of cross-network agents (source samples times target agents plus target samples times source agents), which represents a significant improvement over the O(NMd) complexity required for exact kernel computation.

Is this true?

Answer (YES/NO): YES